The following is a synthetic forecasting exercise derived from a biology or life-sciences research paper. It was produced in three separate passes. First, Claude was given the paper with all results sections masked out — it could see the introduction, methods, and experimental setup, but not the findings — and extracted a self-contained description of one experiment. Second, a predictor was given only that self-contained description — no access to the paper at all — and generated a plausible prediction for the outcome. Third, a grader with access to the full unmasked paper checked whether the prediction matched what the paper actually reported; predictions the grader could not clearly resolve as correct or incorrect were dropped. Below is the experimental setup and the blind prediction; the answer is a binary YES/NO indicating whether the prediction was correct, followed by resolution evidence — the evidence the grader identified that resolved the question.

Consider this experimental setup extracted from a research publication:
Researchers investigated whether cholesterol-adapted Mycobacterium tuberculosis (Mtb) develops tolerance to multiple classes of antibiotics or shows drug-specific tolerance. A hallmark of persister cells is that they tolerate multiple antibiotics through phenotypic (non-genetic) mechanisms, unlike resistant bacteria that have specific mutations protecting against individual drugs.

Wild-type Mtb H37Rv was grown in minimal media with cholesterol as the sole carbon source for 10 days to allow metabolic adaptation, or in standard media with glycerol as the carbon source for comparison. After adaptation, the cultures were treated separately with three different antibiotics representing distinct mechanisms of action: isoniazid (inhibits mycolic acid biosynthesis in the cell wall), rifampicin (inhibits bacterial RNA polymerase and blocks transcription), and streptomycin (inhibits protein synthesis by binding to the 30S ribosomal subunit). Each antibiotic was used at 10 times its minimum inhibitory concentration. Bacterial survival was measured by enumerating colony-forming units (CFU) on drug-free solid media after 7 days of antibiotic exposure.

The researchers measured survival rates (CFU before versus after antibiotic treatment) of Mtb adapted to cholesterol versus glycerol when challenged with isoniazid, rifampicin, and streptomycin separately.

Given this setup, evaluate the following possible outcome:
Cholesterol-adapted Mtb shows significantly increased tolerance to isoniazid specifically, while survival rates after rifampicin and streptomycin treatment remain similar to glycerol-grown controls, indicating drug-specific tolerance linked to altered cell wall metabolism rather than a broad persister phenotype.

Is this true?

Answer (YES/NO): NO